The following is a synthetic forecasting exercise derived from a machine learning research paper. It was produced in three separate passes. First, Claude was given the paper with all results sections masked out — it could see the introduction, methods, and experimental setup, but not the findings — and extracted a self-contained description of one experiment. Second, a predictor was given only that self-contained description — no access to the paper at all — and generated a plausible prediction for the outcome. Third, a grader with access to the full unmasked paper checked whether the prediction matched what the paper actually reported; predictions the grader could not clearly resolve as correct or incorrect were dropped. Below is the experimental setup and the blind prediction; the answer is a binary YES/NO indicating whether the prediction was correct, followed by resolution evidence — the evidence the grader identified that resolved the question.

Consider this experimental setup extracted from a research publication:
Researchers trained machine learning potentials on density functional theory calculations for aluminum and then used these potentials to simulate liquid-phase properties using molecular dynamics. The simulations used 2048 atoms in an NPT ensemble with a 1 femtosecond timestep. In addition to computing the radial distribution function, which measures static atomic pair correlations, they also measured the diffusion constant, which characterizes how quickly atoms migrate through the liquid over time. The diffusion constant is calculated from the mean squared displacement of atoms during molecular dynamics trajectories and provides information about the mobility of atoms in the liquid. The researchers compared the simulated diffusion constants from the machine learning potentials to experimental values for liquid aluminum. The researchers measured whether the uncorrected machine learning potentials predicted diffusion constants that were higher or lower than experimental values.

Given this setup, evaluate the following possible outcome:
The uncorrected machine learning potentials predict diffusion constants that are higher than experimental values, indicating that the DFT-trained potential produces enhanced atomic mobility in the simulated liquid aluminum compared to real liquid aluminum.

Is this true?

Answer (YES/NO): NO